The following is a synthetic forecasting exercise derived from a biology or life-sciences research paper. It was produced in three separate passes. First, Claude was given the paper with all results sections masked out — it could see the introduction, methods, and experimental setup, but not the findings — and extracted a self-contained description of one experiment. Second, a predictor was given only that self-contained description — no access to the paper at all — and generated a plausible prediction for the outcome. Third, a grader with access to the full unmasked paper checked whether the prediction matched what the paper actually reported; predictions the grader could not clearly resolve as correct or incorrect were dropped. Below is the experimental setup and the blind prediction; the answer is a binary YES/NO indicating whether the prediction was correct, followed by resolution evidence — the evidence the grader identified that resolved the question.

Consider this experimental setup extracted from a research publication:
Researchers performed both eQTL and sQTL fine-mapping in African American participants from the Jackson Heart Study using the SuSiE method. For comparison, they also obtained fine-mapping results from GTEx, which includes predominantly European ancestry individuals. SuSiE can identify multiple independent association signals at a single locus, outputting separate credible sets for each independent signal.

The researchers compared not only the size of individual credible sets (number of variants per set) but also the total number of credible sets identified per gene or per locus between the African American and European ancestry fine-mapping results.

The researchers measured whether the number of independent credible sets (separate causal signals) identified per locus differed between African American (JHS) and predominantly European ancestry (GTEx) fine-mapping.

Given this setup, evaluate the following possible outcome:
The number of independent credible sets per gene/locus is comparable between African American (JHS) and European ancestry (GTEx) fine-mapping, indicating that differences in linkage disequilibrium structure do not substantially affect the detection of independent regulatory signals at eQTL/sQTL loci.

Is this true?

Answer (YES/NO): NO